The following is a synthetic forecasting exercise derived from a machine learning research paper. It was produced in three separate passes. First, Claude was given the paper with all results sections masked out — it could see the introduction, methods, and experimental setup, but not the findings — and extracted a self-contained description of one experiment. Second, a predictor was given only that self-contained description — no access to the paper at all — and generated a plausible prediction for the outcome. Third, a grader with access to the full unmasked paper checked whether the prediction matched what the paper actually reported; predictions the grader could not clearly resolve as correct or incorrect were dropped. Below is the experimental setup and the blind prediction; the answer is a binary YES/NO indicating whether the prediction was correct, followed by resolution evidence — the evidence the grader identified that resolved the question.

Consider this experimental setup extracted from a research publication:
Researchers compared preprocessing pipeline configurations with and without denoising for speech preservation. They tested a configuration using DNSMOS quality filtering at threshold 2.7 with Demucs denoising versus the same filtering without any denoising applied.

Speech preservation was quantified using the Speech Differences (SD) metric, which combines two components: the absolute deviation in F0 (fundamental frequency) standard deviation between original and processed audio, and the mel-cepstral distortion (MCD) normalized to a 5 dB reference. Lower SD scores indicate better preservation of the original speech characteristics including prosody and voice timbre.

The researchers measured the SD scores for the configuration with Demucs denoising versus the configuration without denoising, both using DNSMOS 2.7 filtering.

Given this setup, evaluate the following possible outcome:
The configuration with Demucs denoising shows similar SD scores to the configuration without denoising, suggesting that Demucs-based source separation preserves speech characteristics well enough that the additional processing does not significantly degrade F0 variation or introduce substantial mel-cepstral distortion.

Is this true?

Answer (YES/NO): NO